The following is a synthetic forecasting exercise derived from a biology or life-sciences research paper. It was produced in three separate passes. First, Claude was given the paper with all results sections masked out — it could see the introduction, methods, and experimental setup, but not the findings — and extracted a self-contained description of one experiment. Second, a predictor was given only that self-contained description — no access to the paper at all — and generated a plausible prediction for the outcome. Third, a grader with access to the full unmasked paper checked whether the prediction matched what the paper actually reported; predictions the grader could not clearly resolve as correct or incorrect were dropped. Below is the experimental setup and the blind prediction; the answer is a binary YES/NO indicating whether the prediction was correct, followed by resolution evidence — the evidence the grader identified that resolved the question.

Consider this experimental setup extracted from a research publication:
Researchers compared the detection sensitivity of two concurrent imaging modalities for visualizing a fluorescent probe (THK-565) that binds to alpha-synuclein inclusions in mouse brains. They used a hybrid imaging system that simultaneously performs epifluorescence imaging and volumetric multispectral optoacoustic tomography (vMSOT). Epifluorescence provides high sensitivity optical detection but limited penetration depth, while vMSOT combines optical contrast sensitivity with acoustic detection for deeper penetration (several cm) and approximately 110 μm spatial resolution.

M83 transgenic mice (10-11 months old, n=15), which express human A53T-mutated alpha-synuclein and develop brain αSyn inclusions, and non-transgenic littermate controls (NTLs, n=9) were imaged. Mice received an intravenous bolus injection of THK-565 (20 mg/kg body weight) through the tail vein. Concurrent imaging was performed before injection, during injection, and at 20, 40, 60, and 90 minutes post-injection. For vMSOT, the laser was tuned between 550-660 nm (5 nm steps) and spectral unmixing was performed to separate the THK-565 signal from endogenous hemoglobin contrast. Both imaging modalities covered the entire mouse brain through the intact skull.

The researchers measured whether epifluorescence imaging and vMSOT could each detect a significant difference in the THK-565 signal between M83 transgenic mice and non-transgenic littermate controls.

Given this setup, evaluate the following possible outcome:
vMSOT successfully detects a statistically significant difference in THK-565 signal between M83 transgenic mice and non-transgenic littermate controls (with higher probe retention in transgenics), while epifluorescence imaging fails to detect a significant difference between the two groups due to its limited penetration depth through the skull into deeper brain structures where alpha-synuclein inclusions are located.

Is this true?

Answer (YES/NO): NO